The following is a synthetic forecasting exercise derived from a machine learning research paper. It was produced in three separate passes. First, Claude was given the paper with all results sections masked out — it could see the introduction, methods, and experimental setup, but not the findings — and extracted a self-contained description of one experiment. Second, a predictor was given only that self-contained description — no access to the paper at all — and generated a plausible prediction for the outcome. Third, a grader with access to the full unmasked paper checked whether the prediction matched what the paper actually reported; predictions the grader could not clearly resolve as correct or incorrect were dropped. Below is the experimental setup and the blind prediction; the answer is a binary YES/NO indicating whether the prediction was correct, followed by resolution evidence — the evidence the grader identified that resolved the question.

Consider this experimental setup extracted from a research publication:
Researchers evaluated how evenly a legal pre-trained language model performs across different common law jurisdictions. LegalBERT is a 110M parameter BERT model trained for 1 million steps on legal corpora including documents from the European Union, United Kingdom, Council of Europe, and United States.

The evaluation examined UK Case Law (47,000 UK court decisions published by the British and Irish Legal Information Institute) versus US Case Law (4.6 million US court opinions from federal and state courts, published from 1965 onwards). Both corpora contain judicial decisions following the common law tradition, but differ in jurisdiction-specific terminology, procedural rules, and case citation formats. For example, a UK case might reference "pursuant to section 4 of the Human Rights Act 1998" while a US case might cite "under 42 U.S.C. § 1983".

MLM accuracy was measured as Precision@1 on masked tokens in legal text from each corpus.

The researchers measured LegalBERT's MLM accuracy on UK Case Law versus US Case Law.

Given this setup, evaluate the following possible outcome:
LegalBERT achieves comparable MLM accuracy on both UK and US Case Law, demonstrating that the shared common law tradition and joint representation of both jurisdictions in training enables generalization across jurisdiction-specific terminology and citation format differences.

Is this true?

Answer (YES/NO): YES